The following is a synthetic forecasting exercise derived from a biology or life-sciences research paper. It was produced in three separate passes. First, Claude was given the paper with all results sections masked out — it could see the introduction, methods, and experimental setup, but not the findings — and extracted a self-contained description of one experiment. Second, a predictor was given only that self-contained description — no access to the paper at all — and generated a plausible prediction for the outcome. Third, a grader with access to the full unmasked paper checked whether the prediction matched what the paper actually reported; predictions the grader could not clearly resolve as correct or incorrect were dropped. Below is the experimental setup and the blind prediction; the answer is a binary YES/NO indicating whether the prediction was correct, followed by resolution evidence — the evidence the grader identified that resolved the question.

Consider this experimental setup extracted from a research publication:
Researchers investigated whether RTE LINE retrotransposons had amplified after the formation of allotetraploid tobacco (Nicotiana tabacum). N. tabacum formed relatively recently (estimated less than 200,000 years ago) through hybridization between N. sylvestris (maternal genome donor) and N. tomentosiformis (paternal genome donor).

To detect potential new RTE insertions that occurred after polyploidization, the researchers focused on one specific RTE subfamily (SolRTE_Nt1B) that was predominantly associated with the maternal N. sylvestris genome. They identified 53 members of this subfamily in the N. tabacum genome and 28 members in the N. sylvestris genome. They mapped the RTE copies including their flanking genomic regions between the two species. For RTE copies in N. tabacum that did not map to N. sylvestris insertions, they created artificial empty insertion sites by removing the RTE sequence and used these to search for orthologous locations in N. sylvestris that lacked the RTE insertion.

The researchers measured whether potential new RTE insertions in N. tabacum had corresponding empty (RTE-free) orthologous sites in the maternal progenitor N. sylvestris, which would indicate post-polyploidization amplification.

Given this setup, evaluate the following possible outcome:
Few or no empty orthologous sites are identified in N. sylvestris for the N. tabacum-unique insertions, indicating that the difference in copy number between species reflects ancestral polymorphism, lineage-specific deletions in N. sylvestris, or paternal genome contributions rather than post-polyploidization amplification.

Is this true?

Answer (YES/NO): NO